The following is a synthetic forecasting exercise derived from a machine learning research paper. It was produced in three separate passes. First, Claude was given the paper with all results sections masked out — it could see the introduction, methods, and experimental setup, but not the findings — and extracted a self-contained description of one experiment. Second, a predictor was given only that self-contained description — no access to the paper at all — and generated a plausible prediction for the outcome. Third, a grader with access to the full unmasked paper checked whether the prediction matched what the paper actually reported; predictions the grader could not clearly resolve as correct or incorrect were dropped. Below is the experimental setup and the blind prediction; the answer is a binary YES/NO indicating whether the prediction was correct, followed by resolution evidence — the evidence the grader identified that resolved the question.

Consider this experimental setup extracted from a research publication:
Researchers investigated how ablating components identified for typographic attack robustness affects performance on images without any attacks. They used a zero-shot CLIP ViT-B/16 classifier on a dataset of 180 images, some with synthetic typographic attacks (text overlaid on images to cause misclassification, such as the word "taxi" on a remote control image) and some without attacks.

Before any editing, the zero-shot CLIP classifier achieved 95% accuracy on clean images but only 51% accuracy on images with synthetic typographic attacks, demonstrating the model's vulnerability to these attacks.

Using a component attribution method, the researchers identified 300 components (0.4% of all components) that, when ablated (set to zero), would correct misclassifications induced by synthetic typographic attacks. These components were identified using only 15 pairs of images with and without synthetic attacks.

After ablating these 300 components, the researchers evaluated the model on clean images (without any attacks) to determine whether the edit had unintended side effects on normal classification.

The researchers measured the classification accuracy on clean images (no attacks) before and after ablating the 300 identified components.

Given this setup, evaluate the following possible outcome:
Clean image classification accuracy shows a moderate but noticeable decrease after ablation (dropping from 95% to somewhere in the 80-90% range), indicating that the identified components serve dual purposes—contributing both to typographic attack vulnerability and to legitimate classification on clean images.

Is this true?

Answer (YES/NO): NO